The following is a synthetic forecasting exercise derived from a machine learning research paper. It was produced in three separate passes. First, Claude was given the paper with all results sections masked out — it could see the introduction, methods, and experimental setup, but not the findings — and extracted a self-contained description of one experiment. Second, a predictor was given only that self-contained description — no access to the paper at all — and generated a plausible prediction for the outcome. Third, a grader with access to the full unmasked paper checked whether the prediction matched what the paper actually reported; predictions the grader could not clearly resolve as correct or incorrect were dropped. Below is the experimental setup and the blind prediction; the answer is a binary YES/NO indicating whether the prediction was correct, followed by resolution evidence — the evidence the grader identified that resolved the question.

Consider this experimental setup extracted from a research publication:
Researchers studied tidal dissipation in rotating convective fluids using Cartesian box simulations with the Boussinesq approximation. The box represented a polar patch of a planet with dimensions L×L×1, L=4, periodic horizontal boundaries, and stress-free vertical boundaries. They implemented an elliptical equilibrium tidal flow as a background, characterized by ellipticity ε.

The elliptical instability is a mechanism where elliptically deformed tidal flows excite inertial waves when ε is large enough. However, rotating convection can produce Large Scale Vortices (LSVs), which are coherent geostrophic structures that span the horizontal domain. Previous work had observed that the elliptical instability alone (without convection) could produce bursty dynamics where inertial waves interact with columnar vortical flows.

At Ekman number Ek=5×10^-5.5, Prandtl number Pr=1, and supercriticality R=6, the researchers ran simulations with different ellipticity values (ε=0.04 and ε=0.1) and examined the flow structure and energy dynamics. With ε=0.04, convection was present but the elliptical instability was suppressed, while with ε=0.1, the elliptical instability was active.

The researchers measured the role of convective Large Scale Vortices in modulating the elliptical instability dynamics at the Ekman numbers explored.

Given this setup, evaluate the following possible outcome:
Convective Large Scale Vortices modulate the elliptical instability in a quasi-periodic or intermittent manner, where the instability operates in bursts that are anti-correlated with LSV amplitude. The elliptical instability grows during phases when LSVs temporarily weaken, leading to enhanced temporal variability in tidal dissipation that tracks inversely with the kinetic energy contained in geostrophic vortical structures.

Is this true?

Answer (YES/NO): NO